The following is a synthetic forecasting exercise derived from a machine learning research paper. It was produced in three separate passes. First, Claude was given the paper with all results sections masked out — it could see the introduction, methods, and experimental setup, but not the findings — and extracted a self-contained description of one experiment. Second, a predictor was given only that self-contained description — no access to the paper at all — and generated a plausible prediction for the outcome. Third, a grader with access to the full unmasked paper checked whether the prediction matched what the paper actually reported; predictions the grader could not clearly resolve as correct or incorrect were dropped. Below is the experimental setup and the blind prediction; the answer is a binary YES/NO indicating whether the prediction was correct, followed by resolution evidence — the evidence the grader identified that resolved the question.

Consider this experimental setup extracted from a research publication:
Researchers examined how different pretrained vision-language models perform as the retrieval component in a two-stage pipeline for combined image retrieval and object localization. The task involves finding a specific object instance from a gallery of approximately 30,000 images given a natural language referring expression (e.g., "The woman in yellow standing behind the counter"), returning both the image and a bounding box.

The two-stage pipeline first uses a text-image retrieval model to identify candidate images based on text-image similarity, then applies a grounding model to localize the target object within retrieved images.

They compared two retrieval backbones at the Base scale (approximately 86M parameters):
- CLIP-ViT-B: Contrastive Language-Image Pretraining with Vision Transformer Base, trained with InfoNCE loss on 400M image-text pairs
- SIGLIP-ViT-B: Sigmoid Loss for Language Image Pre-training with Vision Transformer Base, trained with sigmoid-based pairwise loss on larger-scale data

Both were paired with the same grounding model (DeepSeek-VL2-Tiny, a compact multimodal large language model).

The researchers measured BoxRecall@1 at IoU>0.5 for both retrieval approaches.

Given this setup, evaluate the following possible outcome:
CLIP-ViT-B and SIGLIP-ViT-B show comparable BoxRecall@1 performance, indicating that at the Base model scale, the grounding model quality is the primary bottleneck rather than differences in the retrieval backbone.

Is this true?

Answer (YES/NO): NO